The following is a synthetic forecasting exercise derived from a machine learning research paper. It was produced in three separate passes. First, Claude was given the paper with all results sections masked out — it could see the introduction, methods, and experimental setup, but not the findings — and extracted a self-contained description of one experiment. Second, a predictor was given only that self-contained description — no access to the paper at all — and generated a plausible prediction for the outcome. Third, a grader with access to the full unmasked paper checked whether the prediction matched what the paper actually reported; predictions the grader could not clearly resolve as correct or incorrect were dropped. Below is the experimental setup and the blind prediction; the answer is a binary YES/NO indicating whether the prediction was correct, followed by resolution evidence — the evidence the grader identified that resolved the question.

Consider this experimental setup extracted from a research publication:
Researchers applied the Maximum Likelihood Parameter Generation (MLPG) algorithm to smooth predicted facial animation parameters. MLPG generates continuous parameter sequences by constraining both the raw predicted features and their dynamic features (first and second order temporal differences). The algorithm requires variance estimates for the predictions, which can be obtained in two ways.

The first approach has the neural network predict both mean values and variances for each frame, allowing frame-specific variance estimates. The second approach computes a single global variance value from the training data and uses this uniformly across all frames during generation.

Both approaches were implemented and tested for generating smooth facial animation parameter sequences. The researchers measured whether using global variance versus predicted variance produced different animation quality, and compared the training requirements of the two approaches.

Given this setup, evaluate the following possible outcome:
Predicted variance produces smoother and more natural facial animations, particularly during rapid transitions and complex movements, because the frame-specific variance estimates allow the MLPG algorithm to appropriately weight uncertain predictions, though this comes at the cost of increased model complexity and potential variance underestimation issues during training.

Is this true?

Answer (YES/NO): NO